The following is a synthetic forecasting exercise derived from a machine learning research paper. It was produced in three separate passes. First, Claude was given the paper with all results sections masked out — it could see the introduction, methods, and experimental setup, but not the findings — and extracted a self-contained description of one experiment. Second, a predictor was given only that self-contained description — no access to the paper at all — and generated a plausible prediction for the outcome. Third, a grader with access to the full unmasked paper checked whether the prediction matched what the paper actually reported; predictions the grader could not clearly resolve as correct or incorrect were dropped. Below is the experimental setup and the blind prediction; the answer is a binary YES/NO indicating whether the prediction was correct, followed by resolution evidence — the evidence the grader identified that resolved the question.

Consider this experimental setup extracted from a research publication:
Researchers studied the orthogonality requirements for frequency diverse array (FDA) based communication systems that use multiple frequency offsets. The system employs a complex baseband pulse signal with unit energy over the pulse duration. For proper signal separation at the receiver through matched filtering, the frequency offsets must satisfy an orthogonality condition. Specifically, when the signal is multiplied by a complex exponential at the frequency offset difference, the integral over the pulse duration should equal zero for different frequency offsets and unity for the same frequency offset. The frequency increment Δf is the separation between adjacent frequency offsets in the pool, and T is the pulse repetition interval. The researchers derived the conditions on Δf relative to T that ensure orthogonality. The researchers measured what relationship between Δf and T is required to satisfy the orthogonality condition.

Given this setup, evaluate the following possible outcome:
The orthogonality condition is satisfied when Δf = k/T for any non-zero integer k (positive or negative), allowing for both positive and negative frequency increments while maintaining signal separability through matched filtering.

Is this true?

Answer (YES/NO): NO